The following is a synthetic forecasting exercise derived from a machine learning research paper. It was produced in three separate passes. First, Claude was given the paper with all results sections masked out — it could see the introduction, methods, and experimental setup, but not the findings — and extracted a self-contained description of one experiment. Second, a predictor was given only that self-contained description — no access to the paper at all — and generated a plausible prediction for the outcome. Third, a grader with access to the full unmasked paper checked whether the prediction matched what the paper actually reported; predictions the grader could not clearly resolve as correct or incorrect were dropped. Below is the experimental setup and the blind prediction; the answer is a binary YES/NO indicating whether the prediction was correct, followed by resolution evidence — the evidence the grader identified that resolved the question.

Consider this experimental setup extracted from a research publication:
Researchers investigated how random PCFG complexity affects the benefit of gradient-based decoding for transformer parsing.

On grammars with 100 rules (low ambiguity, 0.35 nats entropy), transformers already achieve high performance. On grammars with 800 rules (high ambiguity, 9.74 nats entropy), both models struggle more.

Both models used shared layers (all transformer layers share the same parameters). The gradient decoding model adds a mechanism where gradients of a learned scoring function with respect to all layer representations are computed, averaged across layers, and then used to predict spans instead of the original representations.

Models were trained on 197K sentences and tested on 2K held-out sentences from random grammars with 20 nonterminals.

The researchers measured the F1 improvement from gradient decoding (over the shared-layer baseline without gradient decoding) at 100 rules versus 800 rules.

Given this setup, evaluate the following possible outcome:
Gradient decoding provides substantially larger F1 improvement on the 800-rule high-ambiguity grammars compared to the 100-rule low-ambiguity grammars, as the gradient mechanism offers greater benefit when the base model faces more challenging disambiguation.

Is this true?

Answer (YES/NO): YES